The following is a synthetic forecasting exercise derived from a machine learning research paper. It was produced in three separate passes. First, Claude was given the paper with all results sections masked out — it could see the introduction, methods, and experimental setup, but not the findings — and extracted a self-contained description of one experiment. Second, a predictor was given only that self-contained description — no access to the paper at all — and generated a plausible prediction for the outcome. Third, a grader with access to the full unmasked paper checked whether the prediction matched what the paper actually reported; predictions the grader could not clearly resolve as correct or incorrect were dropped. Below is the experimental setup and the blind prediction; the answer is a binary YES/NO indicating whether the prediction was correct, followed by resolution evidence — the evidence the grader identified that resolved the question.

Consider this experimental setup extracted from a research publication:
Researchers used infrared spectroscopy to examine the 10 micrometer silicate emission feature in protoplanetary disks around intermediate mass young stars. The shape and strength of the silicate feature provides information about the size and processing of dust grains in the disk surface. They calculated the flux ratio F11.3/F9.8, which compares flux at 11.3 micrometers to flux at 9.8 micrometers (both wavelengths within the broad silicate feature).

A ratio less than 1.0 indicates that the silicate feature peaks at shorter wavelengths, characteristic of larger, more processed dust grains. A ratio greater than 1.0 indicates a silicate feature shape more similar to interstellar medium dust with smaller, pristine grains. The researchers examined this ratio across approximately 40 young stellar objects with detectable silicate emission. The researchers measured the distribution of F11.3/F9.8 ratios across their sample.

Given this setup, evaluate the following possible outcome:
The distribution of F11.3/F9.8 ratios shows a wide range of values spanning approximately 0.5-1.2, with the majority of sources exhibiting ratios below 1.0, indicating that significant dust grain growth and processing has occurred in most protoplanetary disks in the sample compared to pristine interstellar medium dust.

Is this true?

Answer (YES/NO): NO